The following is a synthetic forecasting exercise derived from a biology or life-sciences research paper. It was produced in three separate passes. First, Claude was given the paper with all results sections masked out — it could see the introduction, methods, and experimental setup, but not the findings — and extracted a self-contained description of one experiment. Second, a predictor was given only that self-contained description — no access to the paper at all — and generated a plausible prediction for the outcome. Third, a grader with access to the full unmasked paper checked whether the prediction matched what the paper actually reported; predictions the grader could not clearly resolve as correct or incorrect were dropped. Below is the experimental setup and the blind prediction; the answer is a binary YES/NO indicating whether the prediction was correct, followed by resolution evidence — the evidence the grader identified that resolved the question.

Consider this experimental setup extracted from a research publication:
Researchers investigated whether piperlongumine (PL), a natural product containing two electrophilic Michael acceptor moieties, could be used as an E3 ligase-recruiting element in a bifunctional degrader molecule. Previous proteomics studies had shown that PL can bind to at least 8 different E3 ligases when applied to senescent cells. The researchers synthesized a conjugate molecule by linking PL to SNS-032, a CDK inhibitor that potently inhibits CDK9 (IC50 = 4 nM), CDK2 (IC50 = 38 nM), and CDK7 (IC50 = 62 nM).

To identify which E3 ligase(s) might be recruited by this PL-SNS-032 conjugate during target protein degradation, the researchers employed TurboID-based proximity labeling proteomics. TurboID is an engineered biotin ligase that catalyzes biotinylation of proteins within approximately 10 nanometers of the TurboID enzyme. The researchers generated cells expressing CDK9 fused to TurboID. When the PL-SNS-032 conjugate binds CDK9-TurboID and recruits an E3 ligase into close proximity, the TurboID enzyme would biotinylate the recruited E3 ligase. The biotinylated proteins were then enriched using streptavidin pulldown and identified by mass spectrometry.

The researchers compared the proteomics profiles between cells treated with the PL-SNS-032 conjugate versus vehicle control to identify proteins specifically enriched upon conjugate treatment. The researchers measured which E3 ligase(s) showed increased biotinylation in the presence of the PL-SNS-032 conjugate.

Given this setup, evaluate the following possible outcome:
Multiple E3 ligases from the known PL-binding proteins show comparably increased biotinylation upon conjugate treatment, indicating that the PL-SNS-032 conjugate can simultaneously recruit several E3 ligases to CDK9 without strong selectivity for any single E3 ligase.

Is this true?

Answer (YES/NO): NO